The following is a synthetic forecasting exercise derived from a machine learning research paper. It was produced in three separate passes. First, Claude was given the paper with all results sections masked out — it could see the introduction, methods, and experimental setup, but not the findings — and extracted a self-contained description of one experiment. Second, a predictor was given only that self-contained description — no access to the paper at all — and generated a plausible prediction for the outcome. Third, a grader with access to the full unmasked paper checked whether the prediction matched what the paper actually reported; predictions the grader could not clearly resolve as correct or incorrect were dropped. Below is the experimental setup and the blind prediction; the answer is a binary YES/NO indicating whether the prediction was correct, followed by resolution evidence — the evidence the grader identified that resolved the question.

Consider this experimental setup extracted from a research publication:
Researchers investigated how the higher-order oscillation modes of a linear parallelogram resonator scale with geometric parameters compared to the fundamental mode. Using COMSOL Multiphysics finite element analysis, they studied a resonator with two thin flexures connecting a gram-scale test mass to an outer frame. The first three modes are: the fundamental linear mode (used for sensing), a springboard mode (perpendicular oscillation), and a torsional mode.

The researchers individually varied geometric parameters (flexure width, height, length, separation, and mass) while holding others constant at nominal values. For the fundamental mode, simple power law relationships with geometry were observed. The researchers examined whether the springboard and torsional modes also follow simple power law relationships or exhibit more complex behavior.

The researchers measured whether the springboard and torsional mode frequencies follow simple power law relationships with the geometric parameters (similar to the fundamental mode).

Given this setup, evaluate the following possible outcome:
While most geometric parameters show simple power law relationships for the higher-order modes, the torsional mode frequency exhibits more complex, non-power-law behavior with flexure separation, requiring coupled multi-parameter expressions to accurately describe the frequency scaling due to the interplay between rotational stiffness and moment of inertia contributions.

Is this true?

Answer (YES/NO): NO